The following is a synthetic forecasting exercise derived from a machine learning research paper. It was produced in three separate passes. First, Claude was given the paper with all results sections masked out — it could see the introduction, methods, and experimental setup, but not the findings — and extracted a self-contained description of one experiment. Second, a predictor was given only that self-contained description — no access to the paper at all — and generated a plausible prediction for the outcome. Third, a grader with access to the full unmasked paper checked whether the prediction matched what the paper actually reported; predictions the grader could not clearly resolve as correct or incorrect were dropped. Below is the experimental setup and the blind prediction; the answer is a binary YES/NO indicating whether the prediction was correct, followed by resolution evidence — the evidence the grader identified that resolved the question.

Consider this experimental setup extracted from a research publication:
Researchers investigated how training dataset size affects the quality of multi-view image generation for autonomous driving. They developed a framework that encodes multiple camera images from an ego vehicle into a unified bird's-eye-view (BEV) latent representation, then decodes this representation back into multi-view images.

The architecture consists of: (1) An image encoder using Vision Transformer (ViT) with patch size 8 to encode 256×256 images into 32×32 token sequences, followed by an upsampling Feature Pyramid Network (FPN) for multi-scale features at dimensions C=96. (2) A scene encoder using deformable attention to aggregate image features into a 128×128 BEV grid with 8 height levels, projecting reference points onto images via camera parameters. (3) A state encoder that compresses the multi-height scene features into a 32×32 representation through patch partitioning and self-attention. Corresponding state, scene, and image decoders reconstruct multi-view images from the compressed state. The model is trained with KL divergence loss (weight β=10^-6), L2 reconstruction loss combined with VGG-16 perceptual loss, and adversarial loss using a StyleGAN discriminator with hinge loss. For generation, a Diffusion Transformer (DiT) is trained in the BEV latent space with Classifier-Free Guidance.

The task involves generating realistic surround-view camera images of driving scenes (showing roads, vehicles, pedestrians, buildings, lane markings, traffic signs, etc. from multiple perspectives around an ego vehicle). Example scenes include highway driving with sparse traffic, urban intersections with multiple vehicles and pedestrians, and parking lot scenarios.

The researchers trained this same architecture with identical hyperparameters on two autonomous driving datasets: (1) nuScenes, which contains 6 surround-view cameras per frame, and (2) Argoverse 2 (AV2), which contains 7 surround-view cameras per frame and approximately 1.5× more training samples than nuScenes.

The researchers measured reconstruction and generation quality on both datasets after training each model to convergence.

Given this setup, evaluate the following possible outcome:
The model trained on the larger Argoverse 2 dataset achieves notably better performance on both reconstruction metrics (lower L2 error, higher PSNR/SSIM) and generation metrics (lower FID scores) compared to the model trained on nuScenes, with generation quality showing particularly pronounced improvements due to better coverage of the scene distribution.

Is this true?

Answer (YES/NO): YES